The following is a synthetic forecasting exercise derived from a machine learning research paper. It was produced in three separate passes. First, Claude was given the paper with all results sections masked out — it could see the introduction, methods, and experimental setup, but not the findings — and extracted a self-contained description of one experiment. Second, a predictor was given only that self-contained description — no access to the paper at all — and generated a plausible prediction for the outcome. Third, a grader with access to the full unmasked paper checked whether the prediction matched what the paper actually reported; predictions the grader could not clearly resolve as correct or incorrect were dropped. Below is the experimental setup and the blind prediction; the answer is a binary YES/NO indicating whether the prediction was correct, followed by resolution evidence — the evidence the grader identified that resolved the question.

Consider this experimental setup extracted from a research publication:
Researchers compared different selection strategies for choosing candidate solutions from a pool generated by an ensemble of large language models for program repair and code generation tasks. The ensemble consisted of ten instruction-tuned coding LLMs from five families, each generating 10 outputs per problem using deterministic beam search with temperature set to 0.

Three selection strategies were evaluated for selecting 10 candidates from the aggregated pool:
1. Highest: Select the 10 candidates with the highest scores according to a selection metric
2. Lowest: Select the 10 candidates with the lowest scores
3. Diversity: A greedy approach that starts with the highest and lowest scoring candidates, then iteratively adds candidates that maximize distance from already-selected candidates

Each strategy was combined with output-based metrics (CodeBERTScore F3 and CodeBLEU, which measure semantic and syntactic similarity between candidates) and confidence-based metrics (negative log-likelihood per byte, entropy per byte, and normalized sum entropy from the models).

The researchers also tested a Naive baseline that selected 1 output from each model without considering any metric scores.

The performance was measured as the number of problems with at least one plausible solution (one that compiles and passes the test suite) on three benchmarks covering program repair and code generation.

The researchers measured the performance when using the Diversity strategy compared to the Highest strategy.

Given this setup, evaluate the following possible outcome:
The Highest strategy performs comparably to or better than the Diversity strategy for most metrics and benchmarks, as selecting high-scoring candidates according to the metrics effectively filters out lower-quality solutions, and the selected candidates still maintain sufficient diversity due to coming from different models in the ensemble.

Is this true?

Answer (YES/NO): NO